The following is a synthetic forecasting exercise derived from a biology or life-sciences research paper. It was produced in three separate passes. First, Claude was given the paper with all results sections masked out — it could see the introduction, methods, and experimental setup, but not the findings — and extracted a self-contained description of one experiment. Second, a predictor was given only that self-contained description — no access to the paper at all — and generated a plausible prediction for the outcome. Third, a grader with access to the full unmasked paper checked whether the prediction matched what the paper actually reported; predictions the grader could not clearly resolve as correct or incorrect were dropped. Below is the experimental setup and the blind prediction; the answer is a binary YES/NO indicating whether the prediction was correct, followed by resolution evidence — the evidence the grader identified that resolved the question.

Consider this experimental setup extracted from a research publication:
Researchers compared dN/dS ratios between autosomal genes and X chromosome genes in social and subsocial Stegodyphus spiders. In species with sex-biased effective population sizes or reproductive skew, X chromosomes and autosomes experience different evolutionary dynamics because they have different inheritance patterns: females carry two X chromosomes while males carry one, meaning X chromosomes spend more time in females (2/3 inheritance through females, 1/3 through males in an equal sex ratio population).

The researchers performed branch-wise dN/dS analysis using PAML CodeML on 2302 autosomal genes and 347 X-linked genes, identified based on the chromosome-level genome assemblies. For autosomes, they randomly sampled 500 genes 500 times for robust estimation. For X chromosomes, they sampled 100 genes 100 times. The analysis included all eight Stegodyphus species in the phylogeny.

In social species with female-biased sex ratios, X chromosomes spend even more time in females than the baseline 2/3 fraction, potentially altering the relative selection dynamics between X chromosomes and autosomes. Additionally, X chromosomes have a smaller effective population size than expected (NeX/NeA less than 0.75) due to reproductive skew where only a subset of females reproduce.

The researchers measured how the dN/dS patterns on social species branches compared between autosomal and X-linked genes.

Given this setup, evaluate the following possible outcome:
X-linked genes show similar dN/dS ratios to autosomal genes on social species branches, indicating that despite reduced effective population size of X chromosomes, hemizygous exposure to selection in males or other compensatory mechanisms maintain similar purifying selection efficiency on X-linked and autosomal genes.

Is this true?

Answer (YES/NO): NO